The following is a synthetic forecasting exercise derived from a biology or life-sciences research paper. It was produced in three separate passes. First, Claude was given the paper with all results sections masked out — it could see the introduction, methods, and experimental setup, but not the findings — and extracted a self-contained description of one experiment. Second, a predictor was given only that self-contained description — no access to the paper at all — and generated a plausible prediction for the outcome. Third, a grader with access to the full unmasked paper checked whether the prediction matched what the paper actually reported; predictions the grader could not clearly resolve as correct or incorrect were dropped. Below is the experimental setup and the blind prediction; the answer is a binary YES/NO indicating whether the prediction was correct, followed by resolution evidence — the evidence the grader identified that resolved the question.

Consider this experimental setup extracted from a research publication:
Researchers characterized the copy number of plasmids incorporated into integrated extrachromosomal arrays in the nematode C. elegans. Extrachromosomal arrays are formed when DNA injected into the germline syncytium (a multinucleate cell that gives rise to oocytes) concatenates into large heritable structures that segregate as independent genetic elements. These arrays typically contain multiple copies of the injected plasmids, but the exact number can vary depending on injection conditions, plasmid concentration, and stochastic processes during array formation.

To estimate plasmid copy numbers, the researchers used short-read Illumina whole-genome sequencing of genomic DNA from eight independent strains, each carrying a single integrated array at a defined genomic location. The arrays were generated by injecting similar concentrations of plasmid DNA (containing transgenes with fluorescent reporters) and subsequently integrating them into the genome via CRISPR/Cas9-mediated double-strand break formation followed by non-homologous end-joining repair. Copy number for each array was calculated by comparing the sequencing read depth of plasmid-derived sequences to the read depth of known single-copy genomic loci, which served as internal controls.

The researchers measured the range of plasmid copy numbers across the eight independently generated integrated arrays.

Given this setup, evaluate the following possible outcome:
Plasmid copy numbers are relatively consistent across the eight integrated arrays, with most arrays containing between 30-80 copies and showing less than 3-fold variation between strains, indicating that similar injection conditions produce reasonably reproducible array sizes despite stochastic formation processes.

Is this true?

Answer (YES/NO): NO